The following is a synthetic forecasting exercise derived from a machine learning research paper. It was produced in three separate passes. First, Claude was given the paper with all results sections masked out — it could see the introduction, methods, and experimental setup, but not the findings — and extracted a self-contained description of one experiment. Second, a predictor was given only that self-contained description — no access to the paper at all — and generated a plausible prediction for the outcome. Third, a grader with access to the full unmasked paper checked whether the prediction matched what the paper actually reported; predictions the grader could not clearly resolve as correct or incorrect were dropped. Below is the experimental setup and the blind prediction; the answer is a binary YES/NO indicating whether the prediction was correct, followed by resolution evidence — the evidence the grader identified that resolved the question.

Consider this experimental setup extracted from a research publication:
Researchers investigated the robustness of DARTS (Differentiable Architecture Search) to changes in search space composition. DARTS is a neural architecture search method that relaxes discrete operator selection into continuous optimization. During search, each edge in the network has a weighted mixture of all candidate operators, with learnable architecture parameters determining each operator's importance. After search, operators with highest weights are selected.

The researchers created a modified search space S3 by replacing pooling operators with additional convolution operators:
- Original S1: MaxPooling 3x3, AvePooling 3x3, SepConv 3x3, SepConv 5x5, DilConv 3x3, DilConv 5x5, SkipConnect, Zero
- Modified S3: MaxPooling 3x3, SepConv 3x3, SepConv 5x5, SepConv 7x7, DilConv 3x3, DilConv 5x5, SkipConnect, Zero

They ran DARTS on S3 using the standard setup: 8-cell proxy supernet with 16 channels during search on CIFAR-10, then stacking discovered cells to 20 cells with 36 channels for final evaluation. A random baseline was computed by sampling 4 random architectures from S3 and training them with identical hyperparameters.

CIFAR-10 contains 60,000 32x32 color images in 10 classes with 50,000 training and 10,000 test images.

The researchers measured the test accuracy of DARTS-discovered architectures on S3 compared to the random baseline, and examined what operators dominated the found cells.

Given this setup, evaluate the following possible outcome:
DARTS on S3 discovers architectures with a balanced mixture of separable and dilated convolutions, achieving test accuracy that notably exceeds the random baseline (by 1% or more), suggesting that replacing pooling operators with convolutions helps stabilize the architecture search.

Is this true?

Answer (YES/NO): NO